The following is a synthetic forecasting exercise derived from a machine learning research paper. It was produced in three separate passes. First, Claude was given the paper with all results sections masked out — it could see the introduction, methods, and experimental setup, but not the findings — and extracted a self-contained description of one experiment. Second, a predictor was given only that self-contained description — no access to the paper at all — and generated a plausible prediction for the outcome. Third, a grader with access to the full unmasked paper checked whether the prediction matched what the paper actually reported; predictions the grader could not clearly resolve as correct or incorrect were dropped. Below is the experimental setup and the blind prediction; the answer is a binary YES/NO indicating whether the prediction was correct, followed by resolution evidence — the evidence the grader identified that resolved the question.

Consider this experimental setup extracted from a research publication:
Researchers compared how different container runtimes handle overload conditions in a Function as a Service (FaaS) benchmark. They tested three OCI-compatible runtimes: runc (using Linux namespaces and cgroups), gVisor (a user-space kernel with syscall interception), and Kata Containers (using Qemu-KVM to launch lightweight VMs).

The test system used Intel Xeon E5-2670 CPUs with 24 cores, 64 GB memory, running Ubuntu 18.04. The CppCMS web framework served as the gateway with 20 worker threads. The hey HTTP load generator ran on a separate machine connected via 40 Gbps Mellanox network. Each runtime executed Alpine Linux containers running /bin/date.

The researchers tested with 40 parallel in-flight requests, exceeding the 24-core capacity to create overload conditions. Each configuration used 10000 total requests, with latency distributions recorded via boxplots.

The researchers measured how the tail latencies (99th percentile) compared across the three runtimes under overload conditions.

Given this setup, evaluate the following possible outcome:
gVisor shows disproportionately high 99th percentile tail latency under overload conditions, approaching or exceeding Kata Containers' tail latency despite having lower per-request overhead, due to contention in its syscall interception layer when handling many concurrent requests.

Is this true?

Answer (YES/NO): NO